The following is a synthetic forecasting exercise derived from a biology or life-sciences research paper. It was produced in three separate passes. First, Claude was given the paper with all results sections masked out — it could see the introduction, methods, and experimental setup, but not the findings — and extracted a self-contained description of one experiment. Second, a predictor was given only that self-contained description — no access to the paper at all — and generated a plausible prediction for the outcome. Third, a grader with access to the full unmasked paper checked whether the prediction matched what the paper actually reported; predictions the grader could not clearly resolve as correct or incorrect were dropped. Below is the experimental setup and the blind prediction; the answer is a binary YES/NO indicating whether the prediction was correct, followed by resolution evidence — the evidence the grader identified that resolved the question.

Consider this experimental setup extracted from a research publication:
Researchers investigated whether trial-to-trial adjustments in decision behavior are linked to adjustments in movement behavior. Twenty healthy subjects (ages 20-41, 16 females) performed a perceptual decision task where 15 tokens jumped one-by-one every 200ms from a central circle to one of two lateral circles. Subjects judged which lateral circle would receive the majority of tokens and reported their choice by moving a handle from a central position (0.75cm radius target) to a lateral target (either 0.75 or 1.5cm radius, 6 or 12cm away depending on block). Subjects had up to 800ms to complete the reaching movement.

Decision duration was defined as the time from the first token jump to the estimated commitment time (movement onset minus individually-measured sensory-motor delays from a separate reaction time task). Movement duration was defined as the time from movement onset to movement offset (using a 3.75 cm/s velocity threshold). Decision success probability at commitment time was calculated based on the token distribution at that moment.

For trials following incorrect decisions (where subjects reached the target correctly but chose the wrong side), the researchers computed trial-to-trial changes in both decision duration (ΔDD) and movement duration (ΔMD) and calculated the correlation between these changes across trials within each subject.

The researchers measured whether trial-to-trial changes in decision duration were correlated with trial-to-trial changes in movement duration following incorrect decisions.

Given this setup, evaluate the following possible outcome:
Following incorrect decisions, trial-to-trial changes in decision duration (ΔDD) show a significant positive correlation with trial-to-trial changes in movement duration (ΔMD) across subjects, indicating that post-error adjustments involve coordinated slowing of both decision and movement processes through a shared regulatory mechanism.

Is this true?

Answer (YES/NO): NO